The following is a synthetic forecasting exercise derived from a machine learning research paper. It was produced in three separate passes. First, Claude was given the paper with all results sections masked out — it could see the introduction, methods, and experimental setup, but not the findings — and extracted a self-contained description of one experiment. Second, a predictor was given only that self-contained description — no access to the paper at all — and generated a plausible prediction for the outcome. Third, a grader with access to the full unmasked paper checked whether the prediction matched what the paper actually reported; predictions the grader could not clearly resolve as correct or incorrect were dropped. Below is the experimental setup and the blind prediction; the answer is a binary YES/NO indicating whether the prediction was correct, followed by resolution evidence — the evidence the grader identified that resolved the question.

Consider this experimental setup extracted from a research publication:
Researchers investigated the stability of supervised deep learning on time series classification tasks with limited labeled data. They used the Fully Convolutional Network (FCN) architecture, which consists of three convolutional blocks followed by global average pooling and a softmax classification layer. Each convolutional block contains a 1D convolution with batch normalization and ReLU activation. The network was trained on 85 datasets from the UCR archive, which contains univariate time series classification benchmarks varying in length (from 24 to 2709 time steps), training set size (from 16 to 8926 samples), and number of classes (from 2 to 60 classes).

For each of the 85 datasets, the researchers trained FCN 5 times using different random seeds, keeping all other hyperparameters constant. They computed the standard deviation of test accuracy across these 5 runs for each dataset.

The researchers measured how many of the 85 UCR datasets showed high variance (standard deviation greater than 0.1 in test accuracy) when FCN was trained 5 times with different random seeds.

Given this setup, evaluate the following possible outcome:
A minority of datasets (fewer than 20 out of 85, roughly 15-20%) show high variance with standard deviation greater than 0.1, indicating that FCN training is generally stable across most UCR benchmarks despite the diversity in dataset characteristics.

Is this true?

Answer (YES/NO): NO